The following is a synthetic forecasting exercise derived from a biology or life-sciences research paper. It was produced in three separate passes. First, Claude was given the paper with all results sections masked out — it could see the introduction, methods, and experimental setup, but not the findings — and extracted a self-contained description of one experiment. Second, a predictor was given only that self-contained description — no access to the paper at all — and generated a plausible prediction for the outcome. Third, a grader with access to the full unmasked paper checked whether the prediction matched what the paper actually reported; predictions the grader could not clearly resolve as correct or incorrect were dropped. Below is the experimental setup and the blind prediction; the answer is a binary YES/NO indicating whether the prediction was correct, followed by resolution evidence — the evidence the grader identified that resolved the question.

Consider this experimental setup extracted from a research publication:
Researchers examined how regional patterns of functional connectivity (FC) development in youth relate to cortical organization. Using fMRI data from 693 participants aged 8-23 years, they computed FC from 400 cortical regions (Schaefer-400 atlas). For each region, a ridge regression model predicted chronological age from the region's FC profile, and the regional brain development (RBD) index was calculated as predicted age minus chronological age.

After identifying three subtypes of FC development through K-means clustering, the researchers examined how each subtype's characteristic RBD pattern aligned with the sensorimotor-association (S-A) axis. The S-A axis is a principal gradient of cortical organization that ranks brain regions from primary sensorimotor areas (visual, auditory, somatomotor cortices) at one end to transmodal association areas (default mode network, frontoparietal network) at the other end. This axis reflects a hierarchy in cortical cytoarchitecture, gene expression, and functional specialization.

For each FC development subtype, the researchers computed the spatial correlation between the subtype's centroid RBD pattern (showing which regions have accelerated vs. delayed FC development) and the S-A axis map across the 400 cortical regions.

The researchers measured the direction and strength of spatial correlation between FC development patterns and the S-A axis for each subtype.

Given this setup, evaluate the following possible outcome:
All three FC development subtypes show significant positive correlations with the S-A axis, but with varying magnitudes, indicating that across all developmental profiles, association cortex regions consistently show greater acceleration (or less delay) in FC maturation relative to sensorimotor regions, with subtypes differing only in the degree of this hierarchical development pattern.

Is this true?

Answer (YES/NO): NO